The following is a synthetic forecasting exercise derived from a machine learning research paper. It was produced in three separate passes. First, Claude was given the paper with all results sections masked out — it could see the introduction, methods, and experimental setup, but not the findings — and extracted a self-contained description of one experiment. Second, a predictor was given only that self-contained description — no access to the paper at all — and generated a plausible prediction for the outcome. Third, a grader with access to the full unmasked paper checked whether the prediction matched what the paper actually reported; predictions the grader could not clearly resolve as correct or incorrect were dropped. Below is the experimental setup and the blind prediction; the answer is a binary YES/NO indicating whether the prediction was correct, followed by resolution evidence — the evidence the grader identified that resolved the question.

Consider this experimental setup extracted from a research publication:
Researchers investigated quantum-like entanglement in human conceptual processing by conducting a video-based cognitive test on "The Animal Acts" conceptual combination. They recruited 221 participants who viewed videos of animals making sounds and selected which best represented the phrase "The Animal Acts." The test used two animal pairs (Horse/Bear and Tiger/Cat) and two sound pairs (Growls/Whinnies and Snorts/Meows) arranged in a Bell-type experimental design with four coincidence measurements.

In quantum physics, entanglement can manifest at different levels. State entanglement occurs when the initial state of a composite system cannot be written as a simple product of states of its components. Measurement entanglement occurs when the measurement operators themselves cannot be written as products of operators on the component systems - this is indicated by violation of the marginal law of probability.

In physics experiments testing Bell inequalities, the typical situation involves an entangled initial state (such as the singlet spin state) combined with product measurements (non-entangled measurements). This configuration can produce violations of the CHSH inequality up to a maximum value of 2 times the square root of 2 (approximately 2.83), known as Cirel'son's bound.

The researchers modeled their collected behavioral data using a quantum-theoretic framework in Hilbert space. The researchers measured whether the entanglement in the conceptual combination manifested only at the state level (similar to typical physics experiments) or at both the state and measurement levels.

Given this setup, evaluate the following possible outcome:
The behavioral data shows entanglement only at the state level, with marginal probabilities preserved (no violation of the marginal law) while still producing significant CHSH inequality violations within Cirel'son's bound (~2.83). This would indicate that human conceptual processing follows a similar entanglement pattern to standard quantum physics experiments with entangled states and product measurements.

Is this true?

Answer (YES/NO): NO